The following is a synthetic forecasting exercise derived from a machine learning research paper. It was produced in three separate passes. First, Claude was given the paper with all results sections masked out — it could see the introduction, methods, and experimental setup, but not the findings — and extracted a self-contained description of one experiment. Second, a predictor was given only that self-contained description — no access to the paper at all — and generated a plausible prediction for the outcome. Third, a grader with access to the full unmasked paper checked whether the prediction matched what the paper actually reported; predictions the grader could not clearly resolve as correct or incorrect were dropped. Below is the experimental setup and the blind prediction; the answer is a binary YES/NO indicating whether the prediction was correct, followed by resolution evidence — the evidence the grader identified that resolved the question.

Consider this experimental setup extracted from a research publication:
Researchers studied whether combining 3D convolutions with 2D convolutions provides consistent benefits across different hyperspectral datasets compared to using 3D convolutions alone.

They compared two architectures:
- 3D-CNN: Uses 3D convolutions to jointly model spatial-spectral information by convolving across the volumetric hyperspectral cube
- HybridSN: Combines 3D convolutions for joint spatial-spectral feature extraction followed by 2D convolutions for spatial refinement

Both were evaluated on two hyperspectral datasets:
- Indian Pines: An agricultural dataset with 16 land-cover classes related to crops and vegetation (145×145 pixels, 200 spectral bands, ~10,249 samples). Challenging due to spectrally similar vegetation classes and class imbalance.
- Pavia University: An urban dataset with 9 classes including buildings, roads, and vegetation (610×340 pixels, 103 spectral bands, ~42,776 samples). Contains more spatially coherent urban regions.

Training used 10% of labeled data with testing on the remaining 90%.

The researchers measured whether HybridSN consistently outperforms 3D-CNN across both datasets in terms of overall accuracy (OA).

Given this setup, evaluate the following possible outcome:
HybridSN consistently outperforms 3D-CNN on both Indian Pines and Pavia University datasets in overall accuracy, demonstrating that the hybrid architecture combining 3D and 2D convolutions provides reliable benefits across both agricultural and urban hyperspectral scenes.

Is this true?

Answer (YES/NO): NO